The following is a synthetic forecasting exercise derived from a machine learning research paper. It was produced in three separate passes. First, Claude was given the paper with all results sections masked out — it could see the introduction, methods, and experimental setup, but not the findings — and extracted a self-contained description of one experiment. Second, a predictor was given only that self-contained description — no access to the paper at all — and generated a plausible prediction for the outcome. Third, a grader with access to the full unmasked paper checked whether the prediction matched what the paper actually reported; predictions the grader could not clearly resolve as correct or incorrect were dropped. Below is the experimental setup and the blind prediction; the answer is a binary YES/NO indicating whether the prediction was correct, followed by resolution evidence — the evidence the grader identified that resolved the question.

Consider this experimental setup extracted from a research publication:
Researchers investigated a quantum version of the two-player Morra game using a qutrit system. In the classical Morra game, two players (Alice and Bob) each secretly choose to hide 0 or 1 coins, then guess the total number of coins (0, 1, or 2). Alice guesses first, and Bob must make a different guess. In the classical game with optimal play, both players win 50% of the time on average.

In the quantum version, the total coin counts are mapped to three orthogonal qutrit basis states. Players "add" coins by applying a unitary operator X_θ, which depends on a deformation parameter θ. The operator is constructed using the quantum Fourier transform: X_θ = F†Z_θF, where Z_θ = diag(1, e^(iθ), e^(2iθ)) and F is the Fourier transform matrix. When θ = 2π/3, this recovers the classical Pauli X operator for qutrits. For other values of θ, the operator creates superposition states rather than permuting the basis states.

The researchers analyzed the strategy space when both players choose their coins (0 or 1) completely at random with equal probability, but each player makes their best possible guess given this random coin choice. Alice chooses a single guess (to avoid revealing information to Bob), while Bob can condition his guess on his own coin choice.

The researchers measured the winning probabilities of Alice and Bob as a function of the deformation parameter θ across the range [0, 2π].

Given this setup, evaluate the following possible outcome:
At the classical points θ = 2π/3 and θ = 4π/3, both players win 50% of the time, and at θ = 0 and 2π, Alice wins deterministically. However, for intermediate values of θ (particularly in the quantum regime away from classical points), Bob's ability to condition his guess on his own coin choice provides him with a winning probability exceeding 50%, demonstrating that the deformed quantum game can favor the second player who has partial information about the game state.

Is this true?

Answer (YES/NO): NO